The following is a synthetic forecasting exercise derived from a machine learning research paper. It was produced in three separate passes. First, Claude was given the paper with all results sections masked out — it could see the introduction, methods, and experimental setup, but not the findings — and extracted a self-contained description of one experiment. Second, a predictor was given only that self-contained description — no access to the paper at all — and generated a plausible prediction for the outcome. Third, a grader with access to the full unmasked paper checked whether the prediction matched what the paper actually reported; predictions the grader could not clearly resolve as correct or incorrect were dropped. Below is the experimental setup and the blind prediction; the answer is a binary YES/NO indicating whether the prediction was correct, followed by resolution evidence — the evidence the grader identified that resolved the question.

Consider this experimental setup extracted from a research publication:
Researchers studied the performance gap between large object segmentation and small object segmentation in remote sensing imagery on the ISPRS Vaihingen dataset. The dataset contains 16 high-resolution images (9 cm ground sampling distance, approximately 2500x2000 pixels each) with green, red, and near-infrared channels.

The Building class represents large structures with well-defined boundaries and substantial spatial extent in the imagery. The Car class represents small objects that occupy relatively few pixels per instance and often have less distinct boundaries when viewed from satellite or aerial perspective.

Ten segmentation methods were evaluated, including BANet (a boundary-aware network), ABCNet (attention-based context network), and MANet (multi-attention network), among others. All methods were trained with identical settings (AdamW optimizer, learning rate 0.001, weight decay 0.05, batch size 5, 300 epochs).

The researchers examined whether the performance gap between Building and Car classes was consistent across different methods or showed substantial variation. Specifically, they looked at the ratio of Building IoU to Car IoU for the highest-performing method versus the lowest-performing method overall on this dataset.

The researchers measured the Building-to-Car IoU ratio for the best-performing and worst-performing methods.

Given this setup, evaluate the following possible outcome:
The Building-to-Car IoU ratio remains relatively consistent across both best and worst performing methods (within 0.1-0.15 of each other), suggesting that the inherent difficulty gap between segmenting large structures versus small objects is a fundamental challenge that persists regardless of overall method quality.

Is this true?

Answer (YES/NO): NO